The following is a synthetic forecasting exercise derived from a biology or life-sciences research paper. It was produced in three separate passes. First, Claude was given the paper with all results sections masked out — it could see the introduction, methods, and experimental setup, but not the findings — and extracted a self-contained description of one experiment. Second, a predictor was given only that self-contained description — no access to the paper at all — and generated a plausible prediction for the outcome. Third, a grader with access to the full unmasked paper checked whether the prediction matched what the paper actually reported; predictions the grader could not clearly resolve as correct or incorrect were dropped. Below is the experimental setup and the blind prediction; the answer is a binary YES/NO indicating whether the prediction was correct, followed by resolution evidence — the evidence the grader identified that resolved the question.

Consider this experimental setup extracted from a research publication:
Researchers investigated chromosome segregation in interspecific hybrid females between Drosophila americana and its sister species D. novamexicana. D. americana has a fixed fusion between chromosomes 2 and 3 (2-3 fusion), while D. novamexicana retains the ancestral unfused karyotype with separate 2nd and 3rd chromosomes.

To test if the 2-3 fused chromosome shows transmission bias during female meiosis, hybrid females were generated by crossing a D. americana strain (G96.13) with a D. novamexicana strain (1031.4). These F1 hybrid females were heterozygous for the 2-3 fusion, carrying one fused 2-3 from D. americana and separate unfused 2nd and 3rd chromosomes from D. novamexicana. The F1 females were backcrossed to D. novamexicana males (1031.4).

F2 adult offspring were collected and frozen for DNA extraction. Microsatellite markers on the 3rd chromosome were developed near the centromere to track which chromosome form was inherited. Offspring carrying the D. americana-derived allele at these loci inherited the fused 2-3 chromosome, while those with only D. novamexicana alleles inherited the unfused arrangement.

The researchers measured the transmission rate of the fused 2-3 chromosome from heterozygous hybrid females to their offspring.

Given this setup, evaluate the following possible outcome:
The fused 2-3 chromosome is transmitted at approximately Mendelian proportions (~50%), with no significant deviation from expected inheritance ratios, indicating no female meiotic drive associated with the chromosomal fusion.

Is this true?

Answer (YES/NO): NO